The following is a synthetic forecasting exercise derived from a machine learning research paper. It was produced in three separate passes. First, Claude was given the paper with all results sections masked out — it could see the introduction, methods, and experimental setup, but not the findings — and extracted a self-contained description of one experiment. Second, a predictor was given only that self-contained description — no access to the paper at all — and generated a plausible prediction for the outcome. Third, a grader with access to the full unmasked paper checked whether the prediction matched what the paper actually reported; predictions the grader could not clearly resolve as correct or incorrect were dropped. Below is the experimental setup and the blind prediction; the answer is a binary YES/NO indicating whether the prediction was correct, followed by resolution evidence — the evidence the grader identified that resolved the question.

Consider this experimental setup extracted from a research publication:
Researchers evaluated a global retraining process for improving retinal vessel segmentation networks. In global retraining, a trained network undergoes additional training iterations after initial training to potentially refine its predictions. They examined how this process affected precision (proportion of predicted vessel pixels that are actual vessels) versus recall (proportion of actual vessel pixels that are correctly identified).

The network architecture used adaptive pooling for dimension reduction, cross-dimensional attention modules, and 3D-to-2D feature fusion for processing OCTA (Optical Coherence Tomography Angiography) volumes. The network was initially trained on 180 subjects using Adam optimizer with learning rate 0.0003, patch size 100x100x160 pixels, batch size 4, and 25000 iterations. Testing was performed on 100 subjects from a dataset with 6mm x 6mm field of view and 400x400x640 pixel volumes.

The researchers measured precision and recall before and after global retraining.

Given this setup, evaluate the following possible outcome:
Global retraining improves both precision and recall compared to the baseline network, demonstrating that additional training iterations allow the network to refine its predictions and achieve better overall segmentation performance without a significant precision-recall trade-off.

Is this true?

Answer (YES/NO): NO